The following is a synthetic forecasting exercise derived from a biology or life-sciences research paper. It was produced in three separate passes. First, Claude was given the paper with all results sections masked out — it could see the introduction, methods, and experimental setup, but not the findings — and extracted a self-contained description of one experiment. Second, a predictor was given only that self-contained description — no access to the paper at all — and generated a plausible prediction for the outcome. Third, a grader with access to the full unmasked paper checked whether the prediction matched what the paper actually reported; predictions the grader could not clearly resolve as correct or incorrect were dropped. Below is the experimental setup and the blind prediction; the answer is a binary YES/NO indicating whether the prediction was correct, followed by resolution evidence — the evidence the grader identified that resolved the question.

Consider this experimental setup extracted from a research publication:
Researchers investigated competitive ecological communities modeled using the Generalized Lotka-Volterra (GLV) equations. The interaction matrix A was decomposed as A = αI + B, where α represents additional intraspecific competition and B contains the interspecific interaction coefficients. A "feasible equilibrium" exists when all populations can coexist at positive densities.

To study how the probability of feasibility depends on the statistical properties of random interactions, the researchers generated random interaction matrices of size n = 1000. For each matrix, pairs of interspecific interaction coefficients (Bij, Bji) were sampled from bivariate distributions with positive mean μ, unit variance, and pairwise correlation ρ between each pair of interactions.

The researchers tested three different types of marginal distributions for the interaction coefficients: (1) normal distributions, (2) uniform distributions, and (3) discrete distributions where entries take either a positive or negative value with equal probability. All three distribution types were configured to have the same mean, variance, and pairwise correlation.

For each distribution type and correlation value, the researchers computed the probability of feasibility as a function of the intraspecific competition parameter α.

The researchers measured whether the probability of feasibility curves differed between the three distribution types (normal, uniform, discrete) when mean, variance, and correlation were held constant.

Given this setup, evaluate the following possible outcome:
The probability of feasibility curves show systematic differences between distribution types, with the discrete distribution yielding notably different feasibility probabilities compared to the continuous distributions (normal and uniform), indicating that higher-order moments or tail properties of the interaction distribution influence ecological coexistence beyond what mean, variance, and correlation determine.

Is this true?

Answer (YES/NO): NO